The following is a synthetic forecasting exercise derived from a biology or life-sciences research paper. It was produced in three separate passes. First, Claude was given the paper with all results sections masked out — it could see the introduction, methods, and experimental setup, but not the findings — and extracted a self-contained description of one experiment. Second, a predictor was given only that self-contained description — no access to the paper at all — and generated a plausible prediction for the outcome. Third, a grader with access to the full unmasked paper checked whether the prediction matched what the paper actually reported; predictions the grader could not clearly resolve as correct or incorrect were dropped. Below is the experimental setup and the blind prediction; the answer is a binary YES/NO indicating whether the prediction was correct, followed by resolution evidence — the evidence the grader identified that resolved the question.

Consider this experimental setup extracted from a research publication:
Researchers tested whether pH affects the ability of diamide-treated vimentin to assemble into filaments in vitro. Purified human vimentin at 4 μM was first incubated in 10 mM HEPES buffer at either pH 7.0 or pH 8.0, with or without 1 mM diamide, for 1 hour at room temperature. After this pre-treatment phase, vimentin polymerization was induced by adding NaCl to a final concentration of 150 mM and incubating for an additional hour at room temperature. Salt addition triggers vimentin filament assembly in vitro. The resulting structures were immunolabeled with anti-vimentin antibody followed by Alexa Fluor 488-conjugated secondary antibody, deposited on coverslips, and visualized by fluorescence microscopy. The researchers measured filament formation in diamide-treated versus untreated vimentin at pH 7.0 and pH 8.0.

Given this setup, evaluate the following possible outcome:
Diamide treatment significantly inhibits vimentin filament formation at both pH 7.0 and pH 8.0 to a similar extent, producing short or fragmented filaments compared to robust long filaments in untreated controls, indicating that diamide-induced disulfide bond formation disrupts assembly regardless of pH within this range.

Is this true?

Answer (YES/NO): NO